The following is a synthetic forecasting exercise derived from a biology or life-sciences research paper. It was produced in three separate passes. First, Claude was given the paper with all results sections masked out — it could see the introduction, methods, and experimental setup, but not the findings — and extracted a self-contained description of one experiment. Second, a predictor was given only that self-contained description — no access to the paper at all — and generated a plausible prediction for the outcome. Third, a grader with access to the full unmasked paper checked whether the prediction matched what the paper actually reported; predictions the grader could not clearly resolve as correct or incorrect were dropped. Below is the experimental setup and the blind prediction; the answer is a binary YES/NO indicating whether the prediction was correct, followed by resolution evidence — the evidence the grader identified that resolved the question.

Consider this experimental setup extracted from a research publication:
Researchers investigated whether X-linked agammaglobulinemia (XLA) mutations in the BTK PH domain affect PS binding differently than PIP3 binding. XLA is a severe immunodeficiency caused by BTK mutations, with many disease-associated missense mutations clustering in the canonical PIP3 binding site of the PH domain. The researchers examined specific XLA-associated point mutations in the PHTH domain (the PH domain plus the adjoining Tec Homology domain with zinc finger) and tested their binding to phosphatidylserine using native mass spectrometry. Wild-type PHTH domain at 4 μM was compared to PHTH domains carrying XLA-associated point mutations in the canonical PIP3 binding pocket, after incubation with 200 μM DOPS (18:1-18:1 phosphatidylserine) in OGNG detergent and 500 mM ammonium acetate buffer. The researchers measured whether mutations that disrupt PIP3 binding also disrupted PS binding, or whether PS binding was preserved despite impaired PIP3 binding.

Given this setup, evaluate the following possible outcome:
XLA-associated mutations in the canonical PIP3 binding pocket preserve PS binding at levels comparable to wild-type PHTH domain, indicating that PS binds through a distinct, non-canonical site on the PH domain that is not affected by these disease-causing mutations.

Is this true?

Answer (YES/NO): YES